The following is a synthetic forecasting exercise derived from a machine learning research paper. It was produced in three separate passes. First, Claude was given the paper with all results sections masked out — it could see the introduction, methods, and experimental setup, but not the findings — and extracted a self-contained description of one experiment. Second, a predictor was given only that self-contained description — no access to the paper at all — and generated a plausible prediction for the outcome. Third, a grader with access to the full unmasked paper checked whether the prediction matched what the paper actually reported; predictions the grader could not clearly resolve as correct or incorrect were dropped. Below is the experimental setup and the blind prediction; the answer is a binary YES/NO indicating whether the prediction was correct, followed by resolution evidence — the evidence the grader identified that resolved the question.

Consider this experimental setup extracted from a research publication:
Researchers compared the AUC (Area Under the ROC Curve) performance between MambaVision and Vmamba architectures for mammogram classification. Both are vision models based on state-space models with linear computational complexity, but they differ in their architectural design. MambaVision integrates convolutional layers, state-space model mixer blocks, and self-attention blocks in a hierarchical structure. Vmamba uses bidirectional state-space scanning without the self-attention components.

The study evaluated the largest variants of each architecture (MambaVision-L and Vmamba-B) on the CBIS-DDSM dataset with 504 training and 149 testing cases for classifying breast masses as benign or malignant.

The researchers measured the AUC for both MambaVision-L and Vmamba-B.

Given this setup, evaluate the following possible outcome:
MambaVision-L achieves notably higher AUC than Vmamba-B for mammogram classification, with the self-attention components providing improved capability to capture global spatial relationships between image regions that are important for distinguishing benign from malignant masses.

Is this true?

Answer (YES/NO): NO